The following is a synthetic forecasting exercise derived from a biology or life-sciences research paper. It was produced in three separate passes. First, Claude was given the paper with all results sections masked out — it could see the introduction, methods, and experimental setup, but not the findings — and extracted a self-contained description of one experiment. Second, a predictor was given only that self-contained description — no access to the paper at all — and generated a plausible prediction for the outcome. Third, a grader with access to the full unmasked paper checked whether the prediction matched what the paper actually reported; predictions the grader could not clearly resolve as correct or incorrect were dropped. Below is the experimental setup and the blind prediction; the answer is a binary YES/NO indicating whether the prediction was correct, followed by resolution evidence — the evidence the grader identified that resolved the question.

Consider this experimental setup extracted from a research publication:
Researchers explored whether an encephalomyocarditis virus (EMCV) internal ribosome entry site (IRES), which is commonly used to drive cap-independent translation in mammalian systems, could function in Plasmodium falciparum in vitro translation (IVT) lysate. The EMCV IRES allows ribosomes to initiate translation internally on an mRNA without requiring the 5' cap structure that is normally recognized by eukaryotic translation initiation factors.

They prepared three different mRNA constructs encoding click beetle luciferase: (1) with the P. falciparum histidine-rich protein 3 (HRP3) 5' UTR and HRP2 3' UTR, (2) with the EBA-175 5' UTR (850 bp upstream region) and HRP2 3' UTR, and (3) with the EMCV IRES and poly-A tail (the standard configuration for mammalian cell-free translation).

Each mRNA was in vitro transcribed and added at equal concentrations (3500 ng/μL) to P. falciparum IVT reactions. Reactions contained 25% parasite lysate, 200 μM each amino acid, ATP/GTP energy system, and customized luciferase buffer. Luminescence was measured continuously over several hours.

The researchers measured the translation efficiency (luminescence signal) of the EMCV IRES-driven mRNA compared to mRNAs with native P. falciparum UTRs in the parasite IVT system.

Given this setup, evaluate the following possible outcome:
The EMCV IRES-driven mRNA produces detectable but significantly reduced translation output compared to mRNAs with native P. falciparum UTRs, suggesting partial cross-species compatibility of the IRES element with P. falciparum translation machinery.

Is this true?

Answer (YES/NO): NO